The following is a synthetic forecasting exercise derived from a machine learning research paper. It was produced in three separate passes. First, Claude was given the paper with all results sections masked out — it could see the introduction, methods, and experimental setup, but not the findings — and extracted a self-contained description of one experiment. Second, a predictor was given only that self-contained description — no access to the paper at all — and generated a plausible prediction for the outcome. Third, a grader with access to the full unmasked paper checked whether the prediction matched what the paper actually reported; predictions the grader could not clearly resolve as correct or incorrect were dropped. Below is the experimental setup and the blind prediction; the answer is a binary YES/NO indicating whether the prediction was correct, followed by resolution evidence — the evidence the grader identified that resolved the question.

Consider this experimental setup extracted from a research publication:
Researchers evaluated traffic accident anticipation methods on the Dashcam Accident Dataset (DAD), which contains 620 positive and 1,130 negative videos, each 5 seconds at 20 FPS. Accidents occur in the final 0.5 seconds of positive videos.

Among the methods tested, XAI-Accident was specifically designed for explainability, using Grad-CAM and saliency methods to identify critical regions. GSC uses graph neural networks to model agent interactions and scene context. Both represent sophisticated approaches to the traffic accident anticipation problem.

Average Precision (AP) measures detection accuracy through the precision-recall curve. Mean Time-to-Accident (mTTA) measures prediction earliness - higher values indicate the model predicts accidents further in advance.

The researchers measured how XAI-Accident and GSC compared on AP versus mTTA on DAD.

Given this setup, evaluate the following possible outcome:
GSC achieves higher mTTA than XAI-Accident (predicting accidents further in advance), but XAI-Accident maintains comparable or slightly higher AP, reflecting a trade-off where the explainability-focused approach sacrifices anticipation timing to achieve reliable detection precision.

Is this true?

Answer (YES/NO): NO